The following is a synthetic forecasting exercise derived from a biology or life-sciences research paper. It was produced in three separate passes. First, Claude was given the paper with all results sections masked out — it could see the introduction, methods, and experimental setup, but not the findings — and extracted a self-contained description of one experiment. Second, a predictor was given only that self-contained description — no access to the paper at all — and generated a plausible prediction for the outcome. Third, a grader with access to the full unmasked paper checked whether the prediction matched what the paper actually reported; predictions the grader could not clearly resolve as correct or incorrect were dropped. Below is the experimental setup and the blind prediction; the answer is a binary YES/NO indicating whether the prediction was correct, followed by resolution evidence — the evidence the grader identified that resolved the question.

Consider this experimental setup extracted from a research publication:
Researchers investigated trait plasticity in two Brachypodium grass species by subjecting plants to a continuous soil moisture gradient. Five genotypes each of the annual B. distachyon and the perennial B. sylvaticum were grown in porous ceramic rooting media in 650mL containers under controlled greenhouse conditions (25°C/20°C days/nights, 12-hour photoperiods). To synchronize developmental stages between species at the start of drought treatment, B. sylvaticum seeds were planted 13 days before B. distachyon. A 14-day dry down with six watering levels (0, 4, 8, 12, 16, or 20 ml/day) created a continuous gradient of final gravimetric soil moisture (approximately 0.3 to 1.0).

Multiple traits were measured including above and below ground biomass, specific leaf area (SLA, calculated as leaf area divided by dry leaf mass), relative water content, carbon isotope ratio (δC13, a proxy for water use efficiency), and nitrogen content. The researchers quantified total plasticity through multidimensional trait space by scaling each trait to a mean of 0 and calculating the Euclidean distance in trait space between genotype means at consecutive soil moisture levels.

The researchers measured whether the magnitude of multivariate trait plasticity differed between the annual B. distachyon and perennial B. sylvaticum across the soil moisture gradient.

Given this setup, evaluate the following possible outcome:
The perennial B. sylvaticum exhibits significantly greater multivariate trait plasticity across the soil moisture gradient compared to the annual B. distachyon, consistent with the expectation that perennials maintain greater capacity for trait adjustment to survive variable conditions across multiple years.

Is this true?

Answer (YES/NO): NO